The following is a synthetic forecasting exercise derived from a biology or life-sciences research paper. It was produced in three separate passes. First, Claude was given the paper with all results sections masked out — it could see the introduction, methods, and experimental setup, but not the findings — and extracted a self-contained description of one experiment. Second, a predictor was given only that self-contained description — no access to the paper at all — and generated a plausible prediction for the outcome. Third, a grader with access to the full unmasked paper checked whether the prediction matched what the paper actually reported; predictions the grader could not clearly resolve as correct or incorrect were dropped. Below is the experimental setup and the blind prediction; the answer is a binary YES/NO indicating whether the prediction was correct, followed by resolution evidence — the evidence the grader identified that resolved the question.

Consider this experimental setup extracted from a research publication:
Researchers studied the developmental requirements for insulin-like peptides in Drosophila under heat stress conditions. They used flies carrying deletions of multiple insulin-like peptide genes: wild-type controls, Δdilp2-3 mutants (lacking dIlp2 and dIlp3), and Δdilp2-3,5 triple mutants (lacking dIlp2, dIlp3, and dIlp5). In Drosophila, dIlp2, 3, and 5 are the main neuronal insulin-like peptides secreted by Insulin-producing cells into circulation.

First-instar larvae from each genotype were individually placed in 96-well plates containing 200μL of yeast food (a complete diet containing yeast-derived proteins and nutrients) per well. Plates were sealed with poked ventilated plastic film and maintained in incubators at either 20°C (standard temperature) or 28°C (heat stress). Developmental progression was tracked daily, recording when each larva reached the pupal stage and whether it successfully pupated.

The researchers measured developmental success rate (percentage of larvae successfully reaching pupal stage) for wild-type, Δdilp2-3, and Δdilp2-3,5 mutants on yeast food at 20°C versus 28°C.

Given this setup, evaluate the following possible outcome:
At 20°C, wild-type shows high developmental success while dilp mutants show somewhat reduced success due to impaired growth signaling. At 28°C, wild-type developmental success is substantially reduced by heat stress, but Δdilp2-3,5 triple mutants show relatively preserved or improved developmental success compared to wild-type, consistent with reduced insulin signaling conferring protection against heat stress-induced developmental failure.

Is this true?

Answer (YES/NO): NO